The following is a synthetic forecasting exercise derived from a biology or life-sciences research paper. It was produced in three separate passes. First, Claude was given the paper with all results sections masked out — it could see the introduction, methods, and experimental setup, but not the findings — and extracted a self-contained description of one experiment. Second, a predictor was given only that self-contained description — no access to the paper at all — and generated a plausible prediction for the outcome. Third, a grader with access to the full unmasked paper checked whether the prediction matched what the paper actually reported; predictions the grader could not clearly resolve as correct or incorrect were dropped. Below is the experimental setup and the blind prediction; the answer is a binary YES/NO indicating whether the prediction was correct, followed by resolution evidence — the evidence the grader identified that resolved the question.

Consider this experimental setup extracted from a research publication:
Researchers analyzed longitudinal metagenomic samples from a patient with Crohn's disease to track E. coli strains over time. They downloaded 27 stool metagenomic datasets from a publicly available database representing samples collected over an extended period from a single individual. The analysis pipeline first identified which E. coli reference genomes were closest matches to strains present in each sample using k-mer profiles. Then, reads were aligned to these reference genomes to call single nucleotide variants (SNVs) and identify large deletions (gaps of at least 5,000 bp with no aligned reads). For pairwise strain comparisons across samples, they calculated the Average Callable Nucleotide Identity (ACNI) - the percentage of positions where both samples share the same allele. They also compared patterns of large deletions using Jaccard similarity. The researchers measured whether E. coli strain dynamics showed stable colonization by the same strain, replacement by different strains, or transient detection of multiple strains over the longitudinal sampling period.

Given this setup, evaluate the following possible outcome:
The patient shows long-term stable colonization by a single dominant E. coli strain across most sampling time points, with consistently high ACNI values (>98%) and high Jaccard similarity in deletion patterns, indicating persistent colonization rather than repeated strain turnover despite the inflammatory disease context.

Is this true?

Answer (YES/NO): NO